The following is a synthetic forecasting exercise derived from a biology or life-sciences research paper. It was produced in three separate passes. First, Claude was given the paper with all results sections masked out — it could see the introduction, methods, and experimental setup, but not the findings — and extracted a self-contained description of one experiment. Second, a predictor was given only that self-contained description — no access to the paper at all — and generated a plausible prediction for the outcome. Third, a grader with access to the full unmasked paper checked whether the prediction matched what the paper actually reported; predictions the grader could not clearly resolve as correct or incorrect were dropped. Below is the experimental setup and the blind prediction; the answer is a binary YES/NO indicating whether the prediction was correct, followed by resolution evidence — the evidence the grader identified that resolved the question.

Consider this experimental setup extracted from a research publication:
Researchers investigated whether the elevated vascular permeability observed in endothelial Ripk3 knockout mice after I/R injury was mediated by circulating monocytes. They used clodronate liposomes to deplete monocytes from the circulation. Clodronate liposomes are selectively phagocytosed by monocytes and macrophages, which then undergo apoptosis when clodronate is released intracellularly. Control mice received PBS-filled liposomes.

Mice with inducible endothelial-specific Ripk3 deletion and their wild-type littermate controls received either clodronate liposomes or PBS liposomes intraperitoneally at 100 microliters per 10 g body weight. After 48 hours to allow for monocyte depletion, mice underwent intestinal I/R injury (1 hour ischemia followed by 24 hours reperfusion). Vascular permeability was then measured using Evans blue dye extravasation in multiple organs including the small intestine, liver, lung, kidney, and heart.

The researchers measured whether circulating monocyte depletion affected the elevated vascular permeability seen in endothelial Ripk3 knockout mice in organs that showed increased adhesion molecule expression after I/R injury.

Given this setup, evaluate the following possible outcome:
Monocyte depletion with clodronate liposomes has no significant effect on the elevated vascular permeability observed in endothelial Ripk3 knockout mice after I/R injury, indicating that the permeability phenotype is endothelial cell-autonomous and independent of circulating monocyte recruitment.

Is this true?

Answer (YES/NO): NO